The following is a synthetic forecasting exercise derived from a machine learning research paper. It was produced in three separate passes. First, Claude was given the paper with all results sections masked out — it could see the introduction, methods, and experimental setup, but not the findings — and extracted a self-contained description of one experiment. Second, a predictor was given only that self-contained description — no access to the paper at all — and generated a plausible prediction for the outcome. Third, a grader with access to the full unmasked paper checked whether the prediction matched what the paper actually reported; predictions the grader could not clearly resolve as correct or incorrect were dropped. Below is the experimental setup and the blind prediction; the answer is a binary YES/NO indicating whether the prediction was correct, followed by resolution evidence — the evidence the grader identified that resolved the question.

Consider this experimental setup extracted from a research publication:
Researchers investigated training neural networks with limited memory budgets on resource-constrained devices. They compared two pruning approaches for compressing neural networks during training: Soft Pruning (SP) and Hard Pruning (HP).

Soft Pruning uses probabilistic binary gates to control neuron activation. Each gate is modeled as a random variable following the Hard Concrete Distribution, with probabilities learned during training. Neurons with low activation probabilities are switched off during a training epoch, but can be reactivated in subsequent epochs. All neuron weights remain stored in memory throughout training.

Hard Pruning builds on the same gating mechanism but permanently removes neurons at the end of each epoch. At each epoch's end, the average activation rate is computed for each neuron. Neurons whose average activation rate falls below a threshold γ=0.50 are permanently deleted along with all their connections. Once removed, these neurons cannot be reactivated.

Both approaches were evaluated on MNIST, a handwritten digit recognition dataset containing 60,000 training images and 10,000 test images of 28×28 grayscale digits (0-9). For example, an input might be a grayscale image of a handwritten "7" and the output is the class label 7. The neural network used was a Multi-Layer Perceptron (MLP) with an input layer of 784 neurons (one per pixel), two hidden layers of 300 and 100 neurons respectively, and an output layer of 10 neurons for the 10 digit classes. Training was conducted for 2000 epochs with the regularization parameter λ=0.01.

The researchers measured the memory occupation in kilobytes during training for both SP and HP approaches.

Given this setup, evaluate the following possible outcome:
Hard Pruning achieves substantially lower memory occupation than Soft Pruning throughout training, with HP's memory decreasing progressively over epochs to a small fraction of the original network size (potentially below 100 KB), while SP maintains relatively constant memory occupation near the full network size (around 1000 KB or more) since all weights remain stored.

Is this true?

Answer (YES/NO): NO